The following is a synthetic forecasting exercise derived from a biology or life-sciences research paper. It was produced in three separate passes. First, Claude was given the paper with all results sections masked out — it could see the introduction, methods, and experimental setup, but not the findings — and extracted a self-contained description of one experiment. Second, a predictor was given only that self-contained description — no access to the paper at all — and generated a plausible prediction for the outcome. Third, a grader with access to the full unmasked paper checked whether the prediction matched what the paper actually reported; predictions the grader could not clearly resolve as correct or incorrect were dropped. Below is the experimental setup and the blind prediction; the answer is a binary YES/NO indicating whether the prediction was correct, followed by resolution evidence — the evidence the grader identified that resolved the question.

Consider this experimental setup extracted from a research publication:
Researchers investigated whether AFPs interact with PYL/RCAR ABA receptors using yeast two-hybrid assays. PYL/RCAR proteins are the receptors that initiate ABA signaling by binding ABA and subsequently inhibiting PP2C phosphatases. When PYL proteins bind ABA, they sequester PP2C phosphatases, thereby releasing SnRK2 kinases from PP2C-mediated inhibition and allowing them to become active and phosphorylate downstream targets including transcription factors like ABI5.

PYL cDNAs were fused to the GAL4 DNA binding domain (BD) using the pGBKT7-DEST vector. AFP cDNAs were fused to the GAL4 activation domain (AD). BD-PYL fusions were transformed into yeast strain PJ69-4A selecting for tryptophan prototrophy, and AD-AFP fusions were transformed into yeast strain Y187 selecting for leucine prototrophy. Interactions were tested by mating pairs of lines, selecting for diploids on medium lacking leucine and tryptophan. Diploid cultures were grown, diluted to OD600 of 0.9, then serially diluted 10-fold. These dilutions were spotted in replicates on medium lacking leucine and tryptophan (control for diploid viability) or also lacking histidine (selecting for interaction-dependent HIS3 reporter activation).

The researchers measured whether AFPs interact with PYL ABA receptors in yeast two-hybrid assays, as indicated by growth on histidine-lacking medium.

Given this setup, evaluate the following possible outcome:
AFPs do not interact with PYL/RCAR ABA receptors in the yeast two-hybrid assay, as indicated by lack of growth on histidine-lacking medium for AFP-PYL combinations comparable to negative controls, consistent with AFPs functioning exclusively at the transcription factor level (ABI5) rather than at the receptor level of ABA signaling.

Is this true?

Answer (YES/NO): NO